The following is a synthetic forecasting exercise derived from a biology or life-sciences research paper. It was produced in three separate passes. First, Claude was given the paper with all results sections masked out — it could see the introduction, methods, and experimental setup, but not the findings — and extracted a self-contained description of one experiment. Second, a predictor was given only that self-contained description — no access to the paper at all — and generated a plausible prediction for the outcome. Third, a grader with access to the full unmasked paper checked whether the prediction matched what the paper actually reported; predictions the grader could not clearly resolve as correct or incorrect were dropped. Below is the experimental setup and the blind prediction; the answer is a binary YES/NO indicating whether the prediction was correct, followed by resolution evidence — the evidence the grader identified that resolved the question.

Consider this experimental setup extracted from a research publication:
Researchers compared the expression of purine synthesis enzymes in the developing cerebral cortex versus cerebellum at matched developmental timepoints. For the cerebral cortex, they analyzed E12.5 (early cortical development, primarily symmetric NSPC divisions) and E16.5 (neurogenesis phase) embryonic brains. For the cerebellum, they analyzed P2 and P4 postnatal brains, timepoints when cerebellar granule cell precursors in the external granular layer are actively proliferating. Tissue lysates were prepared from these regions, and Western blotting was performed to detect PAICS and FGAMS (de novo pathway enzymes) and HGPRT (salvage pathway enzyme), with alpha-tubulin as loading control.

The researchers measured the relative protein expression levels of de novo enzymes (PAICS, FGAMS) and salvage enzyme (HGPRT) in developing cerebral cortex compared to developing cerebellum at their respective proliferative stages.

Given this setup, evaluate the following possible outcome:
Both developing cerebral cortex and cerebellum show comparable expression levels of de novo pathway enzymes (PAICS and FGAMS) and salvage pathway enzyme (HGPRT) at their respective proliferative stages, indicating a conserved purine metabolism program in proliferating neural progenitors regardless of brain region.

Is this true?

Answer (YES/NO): NO